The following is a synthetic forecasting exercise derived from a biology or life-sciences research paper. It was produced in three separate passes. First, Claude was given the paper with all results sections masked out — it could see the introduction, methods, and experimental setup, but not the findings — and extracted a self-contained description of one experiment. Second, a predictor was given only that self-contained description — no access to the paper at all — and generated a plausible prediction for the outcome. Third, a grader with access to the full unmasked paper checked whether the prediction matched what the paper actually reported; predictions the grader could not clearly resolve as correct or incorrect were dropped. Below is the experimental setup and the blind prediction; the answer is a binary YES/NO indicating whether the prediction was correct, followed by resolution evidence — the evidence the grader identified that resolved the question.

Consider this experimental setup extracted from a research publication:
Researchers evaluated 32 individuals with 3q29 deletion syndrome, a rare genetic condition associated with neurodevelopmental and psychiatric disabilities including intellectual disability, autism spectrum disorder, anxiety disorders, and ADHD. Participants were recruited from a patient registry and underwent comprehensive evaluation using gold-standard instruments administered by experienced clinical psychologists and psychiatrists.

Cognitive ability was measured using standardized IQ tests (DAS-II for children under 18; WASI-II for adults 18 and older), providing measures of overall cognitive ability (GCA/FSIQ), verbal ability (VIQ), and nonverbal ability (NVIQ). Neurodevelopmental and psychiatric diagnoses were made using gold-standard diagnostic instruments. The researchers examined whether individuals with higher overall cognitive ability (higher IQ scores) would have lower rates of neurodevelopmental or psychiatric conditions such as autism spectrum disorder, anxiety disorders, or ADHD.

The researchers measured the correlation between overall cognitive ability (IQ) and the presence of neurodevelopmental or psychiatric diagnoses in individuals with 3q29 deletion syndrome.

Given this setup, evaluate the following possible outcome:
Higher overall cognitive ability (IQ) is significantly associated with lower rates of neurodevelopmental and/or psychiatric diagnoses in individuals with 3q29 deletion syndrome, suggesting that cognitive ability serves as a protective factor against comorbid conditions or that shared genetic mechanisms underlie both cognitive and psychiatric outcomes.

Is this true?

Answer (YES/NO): NO